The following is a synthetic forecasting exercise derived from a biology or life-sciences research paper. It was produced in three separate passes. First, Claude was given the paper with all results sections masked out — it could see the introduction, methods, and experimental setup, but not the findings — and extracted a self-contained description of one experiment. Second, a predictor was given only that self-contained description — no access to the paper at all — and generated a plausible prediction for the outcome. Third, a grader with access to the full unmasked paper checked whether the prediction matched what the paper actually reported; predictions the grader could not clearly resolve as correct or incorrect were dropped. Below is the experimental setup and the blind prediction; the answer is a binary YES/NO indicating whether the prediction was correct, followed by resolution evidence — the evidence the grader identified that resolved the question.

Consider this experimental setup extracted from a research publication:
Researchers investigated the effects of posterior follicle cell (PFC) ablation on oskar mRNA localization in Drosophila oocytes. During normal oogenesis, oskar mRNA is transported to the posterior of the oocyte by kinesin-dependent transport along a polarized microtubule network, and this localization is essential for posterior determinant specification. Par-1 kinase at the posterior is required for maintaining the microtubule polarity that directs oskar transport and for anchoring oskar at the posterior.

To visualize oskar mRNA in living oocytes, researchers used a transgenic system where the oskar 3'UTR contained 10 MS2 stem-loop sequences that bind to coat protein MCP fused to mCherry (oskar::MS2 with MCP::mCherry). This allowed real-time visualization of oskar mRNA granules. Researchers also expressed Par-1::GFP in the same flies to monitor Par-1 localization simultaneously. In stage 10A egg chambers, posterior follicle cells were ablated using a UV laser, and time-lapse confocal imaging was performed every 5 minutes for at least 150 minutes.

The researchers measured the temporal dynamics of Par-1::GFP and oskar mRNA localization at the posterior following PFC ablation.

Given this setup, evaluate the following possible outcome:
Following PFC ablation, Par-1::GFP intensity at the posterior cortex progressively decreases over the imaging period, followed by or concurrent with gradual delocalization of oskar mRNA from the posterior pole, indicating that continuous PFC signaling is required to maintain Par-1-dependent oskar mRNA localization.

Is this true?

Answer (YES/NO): YES